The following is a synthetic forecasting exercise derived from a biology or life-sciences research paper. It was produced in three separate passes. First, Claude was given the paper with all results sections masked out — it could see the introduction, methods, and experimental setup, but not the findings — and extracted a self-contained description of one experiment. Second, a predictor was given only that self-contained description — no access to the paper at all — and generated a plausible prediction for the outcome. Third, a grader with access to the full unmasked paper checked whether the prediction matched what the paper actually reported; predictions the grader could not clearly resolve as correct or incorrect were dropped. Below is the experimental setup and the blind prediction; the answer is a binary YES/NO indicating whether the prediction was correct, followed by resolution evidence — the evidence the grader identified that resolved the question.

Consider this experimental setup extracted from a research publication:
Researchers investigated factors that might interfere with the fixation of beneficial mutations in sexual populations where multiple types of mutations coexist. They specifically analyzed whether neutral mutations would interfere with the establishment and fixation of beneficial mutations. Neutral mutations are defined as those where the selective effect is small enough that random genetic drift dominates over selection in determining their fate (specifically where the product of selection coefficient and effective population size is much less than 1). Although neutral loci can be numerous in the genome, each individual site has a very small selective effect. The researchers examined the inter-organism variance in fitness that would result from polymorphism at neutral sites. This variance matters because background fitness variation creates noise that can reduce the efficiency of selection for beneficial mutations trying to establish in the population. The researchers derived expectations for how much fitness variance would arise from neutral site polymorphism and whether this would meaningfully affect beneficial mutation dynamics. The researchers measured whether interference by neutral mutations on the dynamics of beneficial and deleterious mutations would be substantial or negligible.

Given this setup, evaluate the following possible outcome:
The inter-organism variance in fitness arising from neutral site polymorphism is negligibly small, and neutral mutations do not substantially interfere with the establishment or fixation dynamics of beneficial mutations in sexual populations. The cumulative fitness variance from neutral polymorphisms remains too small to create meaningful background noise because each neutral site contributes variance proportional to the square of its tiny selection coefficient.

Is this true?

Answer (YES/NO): YES